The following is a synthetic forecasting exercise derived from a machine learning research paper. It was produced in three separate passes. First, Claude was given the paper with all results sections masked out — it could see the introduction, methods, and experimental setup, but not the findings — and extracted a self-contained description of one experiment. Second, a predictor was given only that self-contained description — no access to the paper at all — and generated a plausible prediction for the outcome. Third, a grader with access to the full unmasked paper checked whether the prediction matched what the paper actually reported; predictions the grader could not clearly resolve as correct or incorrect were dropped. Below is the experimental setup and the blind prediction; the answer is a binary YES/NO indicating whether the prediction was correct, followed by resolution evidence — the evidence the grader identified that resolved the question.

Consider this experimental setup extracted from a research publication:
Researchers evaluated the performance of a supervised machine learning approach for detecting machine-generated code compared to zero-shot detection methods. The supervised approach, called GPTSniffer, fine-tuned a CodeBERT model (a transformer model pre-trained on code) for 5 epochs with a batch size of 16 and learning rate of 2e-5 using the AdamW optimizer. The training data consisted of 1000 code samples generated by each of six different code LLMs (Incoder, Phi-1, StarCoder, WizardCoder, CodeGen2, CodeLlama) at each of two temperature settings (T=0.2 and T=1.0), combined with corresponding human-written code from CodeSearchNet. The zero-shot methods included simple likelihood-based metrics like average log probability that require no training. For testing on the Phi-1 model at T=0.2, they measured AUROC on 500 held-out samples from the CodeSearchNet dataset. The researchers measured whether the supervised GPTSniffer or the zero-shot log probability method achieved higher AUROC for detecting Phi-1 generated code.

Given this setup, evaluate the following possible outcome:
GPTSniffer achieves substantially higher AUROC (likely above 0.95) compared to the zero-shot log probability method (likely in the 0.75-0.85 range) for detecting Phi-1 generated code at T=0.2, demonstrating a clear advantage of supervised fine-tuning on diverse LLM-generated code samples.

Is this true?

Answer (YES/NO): NO